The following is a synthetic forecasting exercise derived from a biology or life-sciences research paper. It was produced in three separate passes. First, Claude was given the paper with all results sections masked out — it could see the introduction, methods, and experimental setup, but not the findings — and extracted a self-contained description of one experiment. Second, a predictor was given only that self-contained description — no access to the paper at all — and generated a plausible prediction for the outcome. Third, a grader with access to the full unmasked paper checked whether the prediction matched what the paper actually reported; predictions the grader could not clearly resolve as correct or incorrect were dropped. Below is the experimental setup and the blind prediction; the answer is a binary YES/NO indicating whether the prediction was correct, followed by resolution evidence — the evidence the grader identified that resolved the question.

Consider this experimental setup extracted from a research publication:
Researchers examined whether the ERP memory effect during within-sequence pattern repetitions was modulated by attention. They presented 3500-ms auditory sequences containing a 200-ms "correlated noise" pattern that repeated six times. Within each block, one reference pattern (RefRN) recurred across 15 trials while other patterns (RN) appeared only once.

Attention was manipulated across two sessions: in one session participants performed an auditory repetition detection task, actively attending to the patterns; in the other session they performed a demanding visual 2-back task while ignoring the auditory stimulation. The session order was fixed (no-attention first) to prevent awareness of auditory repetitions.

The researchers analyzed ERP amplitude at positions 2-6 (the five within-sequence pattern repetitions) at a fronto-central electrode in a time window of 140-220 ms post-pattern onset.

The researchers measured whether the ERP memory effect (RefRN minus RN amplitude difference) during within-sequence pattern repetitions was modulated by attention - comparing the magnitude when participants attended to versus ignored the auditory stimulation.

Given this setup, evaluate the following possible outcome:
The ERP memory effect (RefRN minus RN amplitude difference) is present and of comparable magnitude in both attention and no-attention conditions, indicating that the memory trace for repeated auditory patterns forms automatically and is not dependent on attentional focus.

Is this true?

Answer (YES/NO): YES